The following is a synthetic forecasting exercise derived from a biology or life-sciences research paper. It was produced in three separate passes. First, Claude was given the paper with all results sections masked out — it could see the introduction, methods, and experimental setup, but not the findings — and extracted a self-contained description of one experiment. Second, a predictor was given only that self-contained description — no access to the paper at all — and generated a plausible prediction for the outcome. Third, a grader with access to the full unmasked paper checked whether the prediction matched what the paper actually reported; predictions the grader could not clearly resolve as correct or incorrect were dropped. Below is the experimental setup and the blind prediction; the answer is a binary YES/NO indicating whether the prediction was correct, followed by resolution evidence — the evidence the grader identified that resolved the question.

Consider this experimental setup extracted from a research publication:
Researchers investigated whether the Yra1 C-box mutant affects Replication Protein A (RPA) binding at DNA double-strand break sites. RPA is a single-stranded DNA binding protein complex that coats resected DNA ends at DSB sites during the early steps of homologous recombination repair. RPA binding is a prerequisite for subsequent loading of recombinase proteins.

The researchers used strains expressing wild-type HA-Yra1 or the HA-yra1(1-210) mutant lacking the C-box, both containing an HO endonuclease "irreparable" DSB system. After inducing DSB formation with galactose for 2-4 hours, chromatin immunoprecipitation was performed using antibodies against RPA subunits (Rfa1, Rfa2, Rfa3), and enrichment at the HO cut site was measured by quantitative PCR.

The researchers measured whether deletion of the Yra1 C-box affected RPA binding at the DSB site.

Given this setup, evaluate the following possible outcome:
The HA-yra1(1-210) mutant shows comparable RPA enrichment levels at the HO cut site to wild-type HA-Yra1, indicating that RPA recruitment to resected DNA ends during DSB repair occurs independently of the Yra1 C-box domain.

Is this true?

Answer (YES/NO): YES